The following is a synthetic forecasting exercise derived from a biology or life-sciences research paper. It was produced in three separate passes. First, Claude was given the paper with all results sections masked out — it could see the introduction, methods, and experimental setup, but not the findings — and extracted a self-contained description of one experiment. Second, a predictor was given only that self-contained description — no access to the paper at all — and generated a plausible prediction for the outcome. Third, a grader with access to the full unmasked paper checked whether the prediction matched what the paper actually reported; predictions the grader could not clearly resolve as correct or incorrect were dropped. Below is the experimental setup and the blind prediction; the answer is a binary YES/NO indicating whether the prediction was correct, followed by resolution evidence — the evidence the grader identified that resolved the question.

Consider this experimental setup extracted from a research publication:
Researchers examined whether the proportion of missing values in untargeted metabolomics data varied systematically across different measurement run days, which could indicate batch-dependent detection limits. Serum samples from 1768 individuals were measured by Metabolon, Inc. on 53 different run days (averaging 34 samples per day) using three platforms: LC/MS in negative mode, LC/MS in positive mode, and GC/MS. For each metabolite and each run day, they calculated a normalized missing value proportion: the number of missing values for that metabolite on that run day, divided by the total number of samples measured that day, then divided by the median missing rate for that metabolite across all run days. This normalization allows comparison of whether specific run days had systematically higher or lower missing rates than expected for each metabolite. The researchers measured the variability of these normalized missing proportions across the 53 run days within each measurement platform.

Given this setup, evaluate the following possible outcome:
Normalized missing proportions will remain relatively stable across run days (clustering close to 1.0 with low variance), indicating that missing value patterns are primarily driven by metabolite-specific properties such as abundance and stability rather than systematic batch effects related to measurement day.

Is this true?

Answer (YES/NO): NO